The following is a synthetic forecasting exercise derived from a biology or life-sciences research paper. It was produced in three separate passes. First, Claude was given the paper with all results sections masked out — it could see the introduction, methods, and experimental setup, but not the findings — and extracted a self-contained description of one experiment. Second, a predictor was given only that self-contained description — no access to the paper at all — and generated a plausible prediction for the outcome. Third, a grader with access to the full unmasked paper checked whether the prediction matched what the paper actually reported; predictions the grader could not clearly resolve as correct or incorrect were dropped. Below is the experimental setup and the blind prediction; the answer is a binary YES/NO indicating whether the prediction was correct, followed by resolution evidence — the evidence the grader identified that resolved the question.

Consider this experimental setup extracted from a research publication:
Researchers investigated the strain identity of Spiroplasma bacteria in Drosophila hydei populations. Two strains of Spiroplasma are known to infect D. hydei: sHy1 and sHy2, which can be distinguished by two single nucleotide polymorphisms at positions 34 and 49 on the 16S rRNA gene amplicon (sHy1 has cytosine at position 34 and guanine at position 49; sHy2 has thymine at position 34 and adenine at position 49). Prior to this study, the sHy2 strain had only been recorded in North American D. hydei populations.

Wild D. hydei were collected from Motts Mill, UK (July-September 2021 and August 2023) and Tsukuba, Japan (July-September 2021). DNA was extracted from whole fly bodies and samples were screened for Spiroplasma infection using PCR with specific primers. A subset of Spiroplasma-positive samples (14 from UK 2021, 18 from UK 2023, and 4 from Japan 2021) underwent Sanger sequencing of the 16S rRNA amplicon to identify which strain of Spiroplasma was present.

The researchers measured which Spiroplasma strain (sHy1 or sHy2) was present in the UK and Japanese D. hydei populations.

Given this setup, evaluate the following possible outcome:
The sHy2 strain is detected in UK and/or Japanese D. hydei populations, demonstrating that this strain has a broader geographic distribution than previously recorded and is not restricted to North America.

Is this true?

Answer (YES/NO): NO